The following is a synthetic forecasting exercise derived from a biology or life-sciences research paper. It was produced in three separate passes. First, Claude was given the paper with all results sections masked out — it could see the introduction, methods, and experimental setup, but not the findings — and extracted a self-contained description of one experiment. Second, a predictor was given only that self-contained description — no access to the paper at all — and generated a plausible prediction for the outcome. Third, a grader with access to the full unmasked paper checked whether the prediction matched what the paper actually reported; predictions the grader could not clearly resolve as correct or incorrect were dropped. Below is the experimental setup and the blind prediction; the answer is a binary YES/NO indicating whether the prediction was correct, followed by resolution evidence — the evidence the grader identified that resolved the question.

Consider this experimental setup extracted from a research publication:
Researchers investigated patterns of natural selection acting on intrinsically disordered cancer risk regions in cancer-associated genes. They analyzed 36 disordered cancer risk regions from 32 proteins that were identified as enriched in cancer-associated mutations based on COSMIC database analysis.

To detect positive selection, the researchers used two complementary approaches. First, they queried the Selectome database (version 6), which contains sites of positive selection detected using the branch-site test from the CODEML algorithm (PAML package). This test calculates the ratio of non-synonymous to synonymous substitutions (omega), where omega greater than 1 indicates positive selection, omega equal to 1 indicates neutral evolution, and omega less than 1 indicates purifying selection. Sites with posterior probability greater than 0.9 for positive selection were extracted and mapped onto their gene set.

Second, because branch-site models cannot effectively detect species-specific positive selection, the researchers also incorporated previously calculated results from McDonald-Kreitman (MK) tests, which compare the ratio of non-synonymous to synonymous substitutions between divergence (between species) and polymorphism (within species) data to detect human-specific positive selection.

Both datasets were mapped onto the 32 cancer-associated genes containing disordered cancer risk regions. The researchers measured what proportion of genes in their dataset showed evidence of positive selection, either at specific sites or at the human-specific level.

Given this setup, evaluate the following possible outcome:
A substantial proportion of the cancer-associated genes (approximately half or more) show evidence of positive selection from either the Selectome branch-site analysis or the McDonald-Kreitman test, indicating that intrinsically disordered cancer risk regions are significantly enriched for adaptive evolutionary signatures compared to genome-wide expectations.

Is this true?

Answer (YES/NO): NO